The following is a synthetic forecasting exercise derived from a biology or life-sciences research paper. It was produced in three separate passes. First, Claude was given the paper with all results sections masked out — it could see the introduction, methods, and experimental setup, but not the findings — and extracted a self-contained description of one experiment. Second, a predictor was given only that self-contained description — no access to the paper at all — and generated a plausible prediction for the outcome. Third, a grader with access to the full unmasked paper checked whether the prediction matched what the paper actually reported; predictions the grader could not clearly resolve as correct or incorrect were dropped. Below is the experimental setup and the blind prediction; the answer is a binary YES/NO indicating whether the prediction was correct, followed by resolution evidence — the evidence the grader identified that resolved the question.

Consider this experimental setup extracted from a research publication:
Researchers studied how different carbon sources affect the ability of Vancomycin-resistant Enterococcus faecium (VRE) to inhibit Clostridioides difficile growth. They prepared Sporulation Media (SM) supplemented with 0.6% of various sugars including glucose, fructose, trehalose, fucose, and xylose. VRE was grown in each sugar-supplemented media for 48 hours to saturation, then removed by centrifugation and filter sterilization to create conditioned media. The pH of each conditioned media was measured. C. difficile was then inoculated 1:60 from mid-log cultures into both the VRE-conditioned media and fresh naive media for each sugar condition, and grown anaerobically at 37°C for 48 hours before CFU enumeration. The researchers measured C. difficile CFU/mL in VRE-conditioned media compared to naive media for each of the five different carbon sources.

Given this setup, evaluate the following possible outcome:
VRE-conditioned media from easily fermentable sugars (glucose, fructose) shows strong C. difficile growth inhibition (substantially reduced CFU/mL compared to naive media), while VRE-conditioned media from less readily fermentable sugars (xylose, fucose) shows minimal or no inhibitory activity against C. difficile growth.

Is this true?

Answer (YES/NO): YES